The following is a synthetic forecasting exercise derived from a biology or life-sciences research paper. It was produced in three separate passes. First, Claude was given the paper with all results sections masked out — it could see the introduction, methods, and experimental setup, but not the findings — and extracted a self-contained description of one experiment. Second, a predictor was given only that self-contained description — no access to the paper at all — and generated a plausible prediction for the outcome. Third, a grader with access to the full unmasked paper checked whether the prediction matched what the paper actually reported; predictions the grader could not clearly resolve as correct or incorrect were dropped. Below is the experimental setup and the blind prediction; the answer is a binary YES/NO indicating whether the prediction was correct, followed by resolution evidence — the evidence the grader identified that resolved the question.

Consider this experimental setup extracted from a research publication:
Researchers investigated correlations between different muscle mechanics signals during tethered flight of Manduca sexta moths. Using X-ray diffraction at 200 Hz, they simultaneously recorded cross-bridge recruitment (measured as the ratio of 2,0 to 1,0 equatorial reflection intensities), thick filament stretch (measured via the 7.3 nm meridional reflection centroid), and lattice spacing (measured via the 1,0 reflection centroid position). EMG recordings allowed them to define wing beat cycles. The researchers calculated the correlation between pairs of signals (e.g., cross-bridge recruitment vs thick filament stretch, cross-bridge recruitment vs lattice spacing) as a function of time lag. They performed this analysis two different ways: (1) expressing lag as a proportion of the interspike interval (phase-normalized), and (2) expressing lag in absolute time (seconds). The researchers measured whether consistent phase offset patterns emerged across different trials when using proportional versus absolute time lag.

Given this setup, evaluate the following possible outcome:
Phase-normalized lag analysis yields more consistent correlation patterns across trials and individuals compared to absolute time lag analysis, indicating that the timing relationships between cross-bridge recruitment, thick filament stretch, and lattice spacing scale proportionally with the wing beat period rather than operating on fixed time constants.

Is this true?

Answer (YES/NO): NO